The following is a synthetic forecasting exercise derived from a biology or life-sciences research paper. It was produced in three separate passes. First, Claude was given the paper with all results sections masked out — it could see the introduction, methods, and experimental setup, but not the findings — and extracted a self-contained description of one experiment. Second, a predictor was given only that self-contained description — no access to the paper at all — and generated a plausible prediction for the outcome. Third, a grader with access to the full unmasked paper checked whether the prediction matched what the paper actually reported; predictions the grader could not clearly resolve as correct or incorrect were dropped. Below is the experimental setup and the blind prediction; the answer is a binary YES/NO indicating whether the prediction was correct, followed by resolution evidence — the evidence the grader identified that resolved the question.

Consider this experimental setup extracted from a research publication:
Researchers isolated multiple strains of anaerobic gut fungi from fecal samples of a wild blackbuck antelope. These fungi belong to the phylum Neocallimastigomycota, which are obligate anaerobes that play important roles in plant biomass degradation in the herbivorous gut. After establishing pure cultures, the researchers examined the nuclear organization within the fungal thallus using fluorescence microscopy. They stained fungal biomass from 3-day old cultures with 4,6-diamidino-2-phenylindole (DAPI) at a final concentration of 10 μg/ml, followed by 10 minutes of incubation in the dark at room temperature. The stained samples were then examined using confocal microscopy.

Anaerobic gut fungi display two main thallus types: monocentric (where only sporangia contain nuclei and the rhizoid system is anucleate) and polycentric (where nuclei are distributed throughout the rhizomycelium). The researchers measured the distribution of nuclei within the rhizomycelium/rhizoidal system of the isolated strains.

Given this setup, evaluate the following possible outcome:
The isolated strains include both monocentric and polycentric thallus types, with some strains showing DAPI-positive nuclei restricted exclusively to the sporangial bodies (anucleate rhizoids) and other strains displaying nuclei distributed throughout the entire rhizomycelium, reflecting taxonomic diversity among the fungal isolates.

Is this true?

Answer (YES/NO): NO